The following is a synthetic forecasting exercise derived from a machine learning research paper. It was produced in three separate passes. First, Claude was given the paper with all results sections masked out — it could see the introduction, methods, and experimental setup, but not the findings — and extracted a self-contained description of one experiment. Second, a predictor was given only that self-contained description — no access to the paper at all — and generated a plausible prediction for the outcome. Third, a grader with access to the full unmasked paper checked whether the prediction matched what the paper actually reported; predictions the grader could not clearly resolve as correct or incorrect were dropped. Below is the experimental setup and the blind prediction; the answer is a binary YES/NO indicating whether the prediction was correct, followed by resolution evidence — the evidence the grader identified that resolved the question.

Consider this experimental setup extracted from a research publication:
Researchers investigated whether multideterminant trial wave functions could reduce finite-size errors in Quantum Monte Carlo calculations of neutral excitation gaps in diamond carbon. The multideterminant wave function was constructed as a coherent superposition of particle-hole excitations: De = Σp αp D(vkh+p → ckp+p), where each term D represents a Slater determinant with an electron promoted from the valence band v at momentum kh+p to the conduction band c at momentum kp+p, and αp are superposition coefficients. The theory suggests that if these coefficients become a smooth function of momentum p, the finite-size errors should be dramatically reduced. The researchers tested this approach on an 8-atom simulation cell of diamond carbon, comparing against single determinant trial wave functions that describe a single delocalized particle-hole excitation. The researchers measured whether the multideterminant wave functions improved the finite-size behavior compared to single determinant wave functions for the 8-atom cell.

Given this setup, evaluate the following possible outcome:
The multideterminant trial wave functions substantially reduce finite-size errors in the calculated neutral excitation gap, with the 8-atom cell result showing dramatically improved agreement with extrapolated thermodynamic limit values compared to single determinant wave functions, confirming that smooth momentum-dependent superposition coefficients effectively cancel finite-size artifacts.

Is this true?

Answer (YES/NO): NO